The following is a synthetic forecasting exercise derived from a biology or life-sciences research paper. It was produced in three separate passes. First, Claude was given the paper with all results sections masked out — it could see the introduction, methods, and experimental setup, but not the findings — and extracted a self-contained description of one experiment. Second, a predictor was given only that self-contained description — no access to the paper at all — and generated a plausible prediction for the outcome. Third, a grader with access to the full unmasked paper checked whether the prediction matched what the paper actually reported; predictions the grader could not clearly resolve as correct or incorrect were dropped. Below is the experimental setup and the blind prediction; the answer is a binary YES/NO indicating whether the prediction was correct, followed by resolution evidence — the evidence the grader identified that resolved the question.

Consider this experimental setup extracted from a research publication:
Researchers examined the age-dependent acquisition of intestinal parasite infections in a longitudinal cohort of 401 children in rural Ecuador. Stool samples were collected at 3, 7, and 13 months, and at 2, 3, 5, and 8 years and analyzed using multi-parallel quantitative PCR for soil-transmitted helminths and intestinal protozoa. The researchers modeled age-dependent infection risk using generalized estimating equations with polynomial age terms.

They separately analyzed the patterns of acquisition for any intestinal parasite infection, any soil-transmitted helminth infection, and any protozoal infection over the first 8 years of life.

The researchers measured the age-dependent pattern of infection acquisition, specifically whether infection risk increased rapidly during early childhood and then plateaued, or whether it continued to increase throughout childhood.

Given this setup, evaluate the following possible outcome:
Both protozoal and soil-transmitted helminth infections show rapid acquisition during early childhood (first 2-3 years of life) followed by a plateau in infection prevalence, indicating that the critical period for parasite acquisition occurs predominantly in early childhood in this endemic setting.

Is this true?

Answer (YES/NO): YES